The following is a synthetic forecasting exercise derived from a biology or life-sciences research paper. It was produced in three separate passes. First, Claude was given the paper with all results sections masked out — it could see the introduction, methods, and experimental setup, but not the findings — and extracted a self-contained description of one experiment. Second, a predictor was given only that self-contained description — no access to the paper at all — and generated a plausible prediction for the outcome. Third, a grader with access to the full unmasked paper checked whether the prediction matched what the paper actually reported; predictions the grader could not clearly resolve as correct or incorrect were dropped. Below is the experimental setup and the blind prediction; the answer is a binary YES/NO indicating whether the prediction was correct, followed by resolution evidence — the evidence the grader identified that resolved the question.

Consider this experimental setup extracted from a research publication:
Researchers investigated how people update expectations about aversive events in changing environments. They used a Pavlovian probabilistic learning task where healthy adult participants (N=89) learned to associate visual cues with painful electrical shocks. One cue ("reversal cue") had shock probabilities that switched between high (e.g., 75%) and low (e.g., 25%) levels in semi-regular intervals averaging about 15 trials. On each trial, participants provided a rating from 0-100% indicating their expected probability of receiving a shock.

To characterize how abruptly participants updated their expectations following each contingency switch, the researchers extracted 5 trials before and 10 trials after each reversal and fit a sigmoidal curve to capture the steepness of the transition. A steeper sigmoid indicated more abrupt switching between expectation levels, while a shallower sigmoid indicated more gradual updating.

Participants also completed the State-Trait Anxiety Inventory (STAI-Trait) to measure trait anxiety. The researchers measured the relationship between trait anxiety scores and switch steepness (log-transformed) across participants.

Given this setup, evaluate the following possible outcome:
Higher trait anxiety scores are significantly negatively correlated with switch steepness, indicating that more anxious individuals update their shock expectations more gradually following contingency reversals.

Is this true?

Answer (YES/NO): NO